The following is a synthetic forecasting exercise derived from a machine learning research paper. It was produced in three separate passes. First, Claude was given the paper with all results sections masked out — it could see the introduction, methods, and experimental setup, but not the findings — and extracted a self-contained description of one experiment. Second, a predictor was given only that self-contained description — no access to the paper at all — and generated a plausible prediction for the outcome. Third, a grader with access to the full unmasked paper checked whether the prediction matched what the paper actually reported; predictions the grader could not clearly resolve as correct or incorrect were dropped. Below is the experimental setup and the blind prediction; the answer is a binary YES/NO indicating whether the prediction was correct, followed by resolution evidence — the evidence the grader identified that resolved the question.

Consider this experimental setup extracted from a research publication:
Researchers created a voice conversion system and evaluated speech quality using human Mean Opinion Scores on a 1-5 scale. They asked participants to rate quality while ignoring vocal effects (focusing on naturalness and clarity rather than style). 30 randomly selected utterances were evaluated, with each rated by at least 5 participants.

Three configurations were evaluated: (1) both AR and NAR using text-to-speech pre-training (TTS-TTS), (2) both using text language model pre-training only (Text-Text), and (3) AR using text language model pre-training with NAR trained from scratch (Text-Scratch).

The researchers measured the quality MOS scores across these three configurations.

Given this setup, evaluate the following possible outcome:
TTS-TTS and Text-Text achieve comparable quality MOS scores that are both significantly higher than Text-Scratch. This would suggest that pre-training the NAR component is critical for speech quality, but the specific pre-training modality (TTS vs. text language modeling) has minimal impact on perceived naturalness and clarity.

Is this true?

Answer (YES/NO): NO